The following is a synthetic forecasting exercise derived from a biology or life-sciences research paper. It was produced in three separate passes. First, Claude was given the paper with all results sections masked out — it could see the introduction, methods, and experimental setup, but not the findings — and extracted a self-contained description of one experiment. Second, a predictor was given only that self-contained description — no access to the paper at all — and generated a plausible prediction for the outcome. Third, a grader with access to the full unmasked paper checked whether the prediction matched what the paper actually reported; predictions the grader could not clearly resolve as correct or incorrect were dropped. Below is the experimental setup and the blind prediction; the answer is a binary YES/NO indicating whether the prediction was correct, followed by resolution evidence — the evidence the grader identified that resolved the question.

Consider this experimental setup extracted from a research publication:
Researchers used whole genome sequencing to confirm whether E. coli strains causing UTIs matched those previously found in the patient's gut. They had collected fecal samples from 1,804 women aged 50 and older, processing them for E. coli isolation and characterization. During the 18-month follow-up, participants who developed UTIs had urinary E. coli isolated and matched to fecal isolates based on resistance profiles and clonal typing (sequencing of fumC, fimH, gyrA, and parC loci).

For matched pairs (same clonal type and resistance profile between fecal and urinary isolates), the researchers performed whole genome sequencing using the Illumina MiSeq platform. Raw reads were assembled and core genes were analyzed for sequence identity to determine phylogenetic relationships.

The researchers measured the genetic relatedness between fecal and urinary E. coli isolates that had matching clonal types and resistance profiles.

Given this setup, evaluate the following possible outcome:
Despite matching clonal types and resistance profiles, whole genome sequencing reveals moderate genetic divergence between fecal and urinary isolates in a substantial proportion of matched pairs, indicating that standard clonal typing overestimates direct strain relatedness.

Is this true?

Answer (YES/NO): NO